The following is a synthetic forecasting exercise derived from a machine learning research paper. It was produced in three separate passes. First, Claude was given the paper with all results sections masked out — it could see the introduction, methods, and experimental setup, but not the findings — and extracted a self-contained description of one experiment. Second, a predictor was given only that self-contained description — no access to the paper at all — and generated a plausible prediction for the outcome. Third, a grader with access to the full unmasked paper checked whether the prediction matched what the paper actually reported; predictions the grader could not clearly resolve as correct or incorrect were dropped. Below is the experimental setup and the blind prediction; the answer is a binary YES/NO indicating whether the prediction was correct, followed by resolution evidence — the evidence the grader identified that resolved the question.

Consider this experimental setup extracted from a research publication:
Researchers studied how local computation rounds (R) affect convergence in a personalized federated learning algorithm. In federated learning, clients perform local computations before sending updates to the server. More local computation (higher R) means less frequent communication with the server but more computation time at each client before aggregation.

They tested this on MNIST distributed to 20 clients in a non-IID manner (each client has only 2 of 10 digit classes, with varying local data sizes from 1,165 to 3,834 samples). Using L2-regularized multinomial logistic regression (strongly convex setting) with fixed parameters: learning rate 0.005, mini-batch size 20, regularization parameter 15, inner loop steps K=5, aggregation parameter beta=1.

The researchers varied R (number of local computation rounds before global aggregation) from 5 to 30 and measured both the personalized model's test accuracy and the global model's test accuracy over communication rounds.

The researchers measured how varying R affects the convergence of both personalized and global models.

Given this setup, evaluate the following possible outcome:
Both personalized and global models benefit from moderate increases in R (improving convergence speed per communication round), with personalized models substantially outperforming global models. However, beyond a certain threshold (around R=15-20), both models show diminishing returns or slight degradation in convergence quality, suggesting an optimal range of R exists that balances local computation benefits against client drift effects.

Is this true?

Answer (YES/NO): NO